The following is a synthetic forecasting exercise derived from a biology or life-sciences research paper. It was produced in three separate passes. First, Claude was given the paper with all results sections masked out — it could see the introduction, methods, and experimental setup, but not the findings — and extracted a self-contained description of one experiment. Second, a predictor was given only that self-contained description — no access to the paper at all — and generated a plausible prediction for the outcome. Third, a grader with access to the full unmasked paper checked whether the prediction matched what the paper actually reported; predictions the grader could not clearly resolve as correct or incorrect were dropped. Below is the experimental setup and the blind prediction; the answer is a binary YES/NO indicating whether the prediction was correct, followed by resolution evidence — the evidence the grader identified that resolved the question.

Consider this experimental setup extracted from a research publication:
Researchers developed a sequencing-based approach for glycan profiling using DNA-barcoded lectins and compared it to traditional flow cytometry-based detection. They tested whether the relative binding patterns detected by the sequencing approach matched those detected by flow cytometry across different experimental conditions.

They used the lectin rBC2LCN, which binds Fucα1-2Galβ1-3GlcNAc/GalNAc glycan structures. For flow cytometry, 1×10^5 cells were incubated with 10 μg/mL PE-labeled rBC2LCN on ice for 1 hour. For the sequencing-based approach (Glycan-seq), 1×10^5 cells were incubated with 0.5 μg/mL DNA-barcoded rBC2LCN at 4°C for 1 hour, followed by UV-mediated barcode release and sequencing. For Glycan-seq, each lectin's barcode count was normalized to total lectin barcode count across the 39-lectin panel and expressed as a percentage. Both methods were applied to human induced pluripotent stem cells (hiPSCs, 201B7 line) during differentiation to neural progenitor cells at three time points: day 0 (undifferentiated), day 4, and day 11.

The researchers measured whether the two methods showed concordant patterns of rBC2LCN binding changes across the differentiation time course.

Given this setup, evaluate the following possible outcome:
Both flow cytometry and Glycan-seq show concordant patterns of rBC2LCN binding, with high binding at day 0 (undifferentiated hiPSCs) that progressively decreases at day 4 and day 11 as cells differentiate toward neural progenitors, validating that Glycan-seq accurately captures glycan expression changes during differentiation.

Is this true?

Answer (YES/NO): YES